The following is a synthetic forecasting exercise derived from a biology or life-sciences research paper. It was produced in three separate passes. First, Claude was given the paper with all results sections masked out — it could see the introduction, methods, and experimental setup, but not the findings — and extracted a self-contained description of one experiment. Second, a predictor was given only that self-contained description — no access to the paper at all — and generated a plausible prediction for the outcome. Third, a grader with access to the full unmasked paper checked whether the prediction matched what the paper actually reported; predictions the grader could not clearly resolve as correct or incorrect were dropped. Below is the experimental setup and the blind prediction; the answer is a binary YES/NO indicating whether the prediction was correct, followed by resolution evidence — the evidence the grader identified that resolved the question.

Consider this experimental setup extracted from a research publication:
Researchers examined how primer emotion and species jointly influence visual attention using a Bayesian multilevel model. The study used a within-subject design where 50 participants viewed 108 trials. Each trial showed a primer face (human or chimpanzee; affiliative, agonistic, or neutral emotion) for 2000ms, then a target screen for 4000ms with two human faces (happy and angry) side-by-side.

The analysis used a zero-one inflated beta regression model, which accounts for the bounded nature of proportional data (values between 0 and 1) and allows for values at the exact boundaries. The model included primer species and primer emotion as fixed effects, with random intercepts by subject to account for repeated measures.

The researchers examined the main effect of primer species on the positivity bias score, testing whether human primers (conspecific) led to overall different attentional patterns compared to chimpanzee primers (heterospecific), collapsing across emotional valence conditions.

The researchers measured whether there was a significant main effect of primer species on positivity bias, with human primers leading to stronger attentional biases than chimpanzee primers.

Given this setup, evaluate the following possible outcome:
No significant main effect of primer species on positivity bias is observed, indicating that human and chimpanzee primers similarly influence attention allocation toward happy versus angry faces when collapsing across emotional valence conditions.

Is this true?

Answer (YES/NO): NO